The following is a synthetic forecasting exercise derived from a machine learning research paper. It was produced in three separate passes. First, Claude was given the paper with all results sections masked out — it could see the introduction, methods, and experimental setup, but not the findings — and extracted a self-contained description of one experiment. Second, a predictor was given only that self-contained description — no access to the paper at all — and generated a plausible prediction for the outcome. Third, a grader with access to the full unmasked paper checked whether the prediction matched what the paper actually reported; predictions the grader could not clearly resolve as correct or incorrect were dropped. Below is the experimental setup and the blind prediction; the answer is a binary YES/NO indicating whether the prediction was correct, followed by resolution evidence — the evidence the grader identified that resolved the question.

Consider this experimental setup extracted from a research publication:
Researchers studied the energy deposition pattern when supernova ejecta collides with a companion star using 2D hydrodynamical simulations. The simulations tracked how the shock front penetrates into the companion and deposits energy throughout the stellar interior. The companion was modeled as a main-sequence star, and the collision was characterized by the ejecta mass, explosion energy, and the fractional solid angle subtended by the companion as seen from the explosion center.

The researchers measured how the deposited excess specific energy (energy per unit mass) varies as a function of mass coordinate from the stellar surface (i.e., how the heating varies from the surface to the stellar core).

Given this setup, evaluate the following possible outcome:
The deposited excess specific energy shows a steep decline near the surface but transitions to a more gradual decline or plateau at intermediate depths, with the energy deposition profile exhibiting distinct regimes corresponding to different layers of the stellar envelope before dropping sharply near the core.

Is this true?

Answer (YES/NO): NO